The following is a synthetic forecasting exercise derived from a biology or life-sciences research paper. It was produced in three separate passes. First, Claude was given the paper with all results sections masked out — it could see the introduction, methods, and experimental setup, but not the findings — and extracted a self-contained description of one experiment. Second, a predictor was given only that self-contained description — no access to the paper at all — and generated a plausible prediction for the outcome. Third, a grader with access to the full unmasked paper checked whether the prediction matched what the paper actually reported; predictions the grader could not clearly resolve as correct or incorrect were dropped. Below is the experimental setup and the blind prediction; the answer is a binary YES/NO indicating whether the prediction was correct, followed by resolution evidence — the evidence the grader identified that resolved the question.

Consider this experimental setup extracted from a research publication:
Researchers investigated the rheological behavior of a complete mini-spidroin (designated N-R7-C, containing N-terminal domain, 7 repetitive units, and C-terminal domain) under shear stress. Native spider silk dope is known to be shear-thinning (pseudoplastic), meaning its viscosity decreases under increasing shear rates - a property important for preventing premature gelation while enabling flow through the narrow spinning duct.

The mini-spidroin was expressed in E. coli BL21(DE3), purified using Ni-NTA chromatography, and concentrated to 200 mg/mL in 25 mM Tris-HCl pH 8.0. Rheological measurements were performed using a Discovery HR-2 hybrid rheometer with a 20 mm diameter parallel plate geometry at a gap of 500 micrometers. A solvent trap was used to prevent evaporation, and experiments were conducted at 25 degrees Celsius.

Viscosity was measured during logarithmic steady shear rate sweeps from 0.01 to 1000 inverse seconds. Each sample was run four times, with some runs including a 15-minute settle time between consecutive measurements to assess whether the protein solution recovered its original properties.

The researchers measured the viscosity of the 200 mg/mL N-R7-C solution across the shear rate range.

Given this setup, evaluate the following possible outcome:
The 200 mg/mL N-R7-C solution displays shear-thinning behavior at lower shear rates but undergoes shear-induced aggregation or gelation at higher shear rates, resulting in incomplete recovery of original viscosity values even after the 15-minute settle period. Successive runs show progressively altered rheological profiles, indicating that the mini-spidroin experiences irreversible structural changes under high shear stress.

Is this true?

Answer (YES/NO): NO